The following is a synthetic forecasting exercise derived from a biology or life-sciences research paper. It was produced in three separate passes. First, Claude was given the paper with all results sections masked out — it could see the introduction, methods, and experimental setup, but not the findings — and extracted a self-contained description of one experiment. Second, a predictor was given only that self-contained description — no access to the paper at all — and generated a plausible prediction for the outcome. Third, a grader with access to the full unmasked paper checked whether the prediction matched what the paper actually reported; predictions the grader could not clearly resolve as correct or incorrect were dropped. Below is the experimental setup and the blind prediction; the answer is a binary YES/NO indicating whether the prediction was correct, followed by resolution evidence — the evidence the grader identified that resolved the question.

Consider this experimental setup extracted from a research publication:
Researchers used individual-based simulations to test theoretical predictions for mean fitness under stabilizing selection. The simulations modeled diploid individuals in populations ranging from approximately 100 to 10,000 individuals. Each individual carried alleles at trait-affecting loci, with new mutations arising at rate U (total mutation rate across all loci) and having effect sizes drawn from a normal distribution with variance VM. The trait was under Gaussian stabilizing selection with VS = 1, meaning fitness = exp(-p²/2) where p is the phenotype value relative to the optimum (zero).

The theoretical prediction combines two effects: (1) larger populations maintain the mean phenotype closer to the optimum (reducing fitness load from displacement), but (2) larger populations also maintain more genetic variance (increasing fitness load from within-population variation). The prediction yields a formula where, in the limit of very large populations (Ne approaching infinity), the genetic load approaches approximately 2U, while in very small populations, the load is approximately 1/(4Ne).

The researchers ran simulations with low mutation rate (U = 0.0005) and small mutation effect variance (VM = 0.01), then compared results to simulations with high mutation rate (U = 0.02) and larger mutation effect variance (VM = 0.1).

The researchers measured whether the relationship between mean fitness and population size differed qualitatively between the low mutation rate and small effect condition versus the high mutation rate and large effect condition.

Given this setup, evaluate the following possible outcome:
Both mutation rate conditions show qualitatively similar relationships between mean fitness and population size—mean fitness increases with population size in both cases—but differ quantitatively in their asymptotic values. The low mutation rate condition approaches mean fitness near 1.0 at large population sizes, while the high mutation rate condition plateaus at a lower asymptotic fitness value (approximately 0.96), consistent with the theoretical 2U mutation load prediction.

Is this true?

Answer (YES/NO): NO